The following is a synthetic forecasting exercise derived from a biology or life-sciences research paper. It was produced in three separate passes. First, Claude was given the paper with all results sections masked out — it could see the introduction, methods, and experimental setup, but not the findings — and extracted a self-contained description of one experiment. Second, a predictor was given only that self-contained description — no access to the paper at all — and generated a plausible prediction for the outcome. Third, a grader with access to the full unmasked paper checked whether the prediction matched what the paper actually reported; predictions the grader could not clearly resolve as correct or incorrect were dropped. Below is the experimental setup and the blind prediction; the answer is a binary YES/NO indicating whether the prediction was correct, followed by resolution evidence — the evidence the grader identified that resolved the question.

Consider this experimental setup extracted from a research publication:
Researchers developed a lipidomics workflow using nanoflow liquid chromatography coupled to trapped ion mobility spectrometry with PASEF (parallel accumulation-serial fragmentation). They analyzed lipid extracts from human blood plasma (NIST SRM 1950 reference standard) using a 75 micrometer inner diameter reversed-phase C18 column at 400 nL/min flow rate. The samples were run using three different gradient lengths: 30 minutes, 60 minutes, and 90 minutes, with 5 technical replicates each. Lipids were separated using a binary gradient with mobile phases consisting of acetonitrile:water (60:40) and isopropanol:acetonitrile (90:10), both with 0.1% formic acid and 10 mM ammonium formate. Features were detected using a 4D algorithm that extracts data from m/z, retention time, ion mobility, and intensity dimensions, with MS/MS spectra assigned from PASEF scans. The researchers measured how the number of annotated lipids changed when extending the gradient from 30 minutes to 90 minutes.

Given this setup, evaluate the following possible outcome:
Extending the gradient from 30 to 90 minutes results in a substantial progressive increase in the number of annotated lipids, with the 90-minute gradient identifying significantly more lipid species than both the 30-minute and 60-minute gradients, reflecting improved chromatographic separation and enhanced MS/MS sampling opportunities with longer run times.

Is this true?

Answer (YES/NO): NO